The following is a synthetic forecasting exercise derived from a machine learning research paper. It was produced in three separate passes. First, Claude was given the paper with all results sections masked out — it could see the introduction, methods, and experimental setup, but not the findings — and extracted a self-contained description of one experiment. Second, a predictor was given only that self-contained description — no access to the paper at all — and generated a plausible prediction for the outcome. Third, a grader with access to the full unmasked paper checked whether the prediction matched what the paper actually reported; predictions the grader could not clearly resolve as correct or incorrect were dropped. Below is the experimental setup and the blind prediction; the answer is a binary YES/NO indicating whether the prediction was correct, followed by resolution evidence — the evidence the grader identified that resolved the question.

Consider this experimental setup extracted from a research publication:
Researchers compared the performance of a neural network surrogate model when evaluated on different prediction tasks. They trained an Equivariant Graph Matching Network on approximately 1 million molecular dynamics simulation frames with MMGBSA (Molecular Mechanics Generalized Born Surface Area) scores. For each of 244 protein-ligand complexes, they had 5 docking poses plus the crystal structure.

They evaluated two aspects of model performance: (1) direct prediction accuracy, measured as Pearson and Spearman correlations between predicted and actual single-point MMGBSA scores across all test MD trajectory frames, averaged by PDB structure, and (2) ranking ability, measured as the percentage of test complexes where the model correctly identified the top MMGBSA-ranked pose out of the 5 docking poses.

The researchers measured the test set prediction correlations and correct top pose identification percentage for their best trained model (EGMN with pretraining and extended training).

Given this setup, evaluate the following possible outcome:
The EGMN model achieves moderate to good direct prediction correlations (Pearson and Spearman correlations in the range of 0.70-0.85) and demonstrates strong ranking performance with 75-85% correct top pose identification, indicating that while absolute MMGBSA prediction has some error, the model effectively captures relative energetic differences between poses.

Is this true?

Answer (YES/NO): NO